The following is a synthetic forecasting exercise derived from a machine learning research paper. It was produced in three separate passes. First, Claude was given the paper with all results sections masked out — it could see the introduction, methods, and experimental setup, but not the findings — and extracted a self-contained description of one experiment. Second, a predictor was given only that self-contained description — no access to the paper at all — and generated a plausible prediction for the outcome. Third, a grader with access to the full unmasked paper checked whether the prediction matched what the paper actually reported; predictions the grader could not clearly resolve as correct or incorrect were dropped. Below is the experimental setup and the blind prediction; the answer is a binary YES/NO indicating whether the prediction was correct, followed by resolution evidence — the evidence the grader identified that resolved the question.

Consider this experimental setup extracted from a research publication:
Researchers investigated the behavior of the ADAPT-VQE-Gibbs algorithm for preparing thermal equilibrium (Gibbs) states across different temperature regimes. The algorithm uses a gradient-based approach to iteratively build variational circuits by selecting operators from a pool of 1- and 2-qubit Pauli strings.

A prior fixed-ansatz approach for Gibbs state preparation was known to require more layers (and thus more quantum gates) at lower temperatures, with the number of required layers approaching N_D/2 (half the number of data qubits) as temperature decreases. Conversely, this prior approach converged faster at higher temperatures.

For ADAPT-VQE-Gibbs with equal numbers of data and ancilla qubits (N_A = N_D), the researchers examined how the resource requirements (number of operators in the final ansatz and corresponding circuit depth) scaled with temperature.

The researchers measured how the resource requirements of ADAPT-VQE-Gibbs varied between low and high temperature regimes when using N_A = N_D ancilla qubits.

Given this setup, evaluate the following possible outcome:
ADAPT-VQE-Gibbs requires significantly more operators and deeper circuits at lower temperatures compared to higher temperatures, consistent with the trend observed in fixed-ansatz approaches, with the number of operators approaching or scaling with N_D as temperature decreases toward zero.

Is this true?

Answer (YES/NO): NO